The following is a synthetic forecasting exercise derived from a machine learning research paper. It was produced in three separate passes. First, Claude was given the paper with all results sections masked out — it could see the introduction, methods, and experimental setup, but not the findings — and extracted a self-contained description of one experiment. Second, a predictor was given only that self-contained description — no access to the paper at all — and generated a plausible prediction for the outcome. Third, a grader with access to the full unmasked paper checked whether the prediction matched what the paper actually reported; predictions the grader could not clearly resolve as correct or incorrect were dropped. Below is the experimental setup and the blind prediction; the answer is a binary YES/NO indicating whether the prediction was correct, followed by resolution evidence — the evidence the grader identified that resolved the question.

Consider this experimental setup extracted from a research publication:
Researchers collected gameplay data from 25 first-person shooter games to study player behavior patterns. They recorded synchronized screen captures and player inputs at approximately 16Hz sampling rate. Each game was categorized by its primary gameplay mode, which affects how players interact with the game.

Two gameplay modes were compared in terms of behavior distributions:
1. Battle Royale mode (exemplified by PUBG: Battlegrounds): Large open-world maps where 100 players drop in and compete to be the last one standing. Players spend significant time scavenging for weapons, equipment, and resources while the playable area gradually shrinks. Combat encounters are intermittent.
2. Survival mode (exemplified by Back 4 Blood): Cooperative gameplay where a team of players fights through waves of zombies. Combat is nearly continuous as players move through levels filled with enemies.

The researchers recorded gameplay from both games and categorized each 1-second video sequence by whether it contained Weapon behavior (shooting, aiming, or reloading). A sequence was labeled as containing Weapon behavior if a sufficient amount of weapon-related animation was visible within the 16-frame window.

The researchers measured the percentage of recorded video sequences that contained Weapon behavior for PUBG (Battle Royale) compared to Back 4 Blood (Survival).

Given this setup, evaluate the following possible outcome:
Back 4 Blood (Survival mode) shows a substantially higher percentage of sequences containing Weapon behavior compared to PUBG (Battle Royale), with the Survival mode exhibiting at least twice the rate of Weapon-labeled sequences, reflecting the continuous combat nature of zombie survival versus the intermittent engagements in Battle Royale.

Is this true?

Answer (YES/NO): YES